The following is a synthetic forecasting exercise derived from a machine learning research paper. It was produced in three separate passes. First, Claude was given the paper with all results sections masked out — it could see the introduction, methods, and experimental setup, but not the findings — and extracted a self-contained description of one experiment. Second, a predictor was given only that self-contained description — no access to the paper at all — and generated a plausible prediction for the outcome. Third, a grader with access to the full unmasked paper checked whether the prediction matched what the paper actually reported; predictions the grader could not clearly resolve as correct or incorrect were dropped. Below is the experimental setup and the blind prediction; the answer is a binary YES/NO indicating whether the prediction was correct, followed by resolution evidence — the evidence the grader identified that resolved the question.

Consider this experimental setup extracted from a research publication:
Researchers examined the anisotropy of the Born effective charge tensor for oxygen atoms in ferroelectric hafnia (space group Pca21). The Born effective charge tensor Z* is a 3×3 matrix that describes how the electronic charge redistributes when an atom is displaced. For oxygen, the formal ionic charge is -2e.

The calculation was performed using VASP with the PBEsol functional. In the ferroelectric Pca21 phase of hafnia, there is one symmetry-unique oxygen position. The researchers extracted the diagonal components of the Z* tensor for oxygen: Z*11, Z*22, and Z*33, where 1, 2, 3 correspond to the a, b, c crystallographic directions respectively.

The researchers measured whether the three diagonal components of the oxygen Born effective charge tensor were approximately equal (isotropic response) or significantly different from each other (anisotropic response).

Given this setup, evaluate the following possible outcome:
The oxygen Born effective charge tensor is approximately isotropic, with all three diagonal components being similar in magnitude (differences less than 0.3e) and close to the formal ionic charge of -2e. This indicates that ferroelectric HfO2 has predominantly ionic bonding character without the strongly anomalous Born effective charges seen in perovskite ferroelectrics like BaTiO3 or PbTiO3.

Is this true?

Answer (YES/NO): NO